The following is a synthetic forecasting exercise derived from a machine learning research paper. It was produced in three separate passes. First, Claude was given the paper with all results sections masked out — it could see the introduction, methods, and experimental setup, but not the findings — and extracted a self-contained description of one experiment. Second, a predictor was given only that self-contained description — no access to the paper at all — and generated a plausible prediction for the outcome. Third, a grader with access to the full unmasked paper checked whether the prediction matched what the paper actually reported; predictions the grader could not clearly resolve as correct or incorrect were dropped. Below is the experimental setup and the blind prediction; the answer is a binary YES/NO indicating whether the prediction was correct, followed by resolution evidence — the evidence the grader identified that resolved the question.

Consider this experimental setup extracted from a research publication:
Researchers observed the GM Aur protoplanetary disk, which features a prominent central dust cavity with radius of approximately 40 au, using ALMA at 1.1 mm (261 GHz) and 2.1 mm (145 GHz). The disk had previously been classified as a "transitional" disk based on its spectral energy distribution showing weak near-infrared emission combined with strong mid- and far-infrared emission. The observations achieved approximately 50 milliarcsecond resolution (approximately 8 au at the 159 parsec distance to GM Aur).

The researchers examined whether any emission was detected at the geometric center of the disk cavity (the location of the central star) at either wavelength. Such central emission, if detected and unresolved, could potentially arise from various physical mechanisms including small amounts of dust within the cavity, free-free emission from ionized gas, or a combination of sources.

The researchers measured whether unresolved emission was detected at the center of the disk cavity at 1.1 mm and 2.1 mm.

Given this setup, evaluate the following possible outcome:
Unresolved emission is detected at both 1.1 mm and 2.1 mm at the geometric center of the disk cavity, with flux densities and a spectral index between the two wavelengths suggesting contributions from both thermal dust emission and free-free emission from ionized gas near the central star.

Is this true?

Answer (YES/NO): YES